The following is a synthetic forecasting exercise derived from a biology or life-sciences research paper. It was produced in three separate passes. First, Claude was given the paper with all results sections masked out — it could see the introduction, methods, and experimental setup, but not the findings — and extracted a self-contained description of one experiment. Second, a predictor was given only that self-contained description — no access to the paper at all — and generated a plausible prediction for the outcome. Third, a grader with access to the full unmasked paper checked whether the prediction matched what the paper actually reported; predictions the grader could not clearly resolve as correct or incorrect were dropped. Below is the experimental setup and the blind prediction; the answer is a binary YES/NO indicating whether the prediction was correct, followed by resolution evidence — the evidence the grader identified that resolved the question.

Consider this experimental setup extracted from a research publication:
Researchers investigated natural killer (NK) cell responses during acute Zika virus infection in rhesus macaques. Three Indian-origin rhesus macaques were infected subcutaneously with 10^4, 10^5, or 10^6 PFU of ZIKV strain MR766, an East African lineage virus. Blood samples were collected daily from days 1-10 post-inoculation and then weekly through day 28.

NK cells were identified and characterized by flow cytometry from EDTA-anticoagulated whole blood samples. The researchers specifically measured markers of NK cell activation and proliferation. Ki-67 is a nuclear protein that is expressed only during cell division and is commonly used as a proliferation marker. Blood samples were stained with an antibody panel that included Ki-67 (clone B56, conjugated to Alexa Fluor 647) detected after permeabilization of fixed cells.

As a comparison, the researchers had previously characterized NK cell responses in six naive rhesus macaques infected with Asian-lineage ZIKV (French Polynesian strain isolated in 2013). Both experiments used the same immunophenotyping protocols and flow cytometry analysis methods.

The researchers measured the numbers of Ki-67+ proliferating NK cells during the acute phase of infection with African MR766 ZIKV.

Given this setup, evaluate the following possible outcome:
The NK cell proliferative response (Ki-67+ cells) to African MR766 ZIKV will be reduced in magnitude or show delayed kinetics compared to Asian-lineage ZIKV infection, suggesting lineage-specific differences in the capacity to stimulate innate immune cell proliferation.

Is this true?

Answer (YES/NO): NO